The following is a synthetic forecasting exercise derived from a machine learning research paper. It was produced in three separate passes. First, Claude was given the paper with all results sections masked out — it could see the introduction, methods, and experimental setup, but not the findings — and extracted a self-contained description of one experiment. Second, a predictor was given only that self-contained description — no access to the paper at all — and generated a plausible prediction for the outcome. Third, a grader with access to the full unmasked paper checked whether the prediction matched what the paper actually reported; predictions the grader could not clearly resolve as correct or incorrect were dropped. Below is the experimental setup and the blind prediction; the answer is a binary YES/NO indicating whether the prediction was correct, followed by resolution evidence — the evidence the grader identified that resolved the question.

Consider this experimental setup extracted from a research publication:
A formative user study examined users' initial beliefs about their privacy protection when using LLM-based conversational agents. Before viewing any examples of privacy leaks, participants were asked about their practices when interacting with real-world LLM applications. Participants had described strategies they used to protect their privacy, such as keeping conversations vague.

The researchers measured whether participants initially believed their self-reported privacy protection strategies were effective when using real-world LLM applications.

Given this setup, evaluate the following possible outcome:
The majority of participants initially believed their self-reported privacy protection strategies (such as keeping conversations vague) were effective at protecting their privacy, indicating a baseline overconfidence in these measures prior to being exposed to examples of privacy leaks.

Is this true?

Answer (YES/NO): YES